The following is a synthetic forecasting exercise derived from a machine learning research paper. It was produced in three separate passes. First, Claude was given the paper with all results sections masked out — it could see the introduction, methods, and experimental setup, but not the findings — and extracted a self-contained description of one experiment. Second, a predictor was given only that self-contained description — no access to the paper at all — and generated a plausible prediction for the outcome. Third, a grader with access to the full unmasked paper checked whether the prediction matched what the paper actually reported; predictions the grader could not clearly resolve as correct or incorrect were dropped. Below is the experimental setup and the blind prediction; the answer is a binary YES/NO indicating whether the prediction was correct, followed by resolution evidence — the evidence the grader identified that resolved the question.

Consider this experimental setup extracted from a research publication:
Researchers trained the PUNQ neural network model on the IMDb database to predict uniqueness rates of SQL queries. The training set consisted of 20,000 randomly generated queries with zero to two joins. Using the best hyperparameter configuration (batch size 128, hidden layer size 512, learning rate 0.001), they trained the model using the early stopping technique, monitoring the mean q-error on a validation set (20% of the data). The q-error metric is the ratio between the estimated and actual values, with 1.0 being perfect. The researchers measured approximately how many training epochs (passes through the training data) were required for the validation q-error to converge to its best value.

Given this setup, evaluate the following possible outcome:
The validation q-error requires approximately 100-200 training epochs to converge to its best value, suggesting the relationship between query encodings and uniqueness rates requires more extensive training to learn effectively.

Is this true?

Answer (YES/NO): YES